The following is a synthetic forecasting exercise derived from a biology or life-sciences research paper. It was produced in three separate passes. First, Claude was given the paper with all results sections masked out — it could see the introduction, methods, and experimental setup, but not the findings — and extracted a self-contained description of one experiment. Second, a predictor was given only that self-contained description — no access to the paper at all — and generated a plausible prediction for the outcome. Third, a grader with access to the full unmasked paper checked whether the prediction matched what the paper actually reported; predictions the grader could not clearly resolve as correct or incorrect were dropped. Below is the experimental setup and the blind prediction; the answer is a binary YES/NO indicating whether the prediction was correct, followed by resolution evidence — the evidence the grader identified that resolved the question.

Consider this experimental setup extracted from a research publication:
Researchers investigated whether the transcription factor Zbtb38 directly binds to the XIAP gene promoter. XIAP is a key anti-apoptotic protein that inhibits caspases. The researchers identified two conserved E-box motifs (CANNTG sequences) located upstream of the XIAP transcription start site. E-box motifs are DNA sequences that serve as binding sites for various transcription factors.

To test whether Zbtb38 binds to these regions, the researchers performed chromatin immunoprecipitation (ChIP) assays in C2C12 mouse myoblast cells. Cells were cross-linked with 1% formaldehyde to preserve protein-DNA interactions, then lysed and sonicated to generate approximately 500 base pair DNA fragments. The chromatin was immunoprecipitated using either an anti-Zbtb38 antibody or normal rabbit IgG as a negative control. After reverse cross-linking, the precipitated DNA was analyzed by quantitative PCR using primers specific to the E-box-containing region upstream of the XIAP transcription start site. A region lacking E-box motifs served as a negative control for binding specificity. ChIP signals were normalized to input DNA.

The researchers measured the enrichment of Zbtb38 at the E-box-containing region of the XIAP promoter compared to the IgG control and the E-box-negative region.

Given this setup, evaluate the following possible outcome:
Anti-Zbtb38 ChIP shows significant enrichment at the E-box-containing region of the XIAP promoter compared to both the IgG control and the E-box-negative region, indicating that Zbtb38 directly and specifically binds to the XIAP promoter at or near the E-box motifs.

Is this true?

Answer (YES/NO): YES